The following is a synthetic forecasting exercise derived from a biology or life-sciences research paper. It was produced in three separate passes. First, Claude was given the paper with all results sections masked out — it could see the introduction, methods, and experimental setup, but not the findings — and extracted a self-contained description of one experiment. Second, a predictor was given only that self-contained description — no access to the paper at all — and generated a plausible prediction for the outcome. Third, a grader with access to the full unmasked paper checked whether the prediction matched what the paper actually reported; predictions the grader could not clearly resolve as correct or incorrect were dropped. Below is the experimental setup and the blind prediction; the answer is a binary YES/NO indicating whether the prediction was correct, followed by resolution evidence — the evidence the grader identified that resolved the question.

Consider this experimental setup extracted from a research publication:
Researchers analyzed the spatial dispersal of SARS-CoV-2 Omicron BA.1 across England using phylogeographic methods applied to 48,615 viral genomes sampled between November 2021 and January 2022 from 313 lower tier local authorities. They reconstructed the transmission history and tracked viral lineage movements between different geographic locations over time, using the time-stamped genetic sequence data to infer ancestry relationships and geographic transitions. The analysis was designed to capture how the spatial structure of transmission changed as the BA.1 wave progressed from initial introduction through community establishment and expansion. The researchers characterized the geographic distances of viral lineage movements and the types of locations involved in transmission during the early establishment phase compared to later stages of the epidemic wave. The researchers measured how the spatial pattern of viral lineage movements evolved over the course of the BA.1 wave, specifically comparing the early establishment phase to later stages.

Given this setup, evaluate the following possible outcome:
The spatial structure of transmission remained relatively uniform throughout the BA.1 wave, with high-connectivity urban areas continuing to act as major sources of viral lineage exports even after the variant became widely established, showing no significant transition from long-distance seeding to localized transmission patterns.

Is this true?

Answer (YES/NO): NO